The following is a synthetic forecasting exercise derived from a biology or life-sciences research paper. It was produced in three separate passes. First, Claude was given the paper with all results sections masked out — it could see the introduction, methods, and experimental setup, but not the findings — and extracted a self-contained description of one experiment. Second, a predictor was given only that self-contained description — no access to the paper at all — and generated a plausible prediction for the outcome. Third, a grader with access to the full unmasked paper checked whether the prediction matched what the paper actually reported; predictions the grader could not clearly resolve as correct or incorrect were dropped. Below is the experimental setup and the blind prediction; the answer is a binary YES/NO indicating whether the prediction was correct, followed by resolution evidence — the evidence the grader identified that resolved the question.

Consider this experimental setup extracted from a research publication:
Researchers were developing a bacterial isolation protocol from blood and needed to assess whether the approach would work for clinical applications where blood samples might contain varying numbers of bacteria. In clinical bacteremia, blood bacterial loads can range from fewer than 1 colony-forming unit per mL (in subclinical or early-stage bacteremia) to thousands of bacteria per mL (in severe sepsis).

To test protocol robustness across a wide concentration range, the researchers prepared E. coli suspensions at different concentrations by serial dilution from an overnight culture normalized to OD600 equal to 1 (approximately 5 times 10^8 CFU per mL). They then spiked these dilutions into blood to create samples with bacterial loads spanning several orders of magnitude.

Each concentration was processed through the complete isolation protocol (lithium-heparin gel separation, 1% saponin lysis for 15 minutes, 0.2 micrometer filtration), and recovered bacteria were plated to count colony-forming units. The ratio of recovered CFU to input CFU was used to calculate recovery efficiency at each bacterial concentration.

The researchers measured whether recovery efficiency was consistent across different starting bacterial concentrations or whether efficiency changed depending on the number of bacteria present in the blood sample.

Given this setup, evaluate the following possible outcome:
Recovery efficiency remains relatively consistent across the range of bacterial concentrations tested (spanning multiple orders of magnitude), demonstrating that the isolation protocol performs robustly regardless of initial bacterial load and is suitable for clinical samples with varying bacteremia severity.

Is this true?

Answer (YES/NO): YES